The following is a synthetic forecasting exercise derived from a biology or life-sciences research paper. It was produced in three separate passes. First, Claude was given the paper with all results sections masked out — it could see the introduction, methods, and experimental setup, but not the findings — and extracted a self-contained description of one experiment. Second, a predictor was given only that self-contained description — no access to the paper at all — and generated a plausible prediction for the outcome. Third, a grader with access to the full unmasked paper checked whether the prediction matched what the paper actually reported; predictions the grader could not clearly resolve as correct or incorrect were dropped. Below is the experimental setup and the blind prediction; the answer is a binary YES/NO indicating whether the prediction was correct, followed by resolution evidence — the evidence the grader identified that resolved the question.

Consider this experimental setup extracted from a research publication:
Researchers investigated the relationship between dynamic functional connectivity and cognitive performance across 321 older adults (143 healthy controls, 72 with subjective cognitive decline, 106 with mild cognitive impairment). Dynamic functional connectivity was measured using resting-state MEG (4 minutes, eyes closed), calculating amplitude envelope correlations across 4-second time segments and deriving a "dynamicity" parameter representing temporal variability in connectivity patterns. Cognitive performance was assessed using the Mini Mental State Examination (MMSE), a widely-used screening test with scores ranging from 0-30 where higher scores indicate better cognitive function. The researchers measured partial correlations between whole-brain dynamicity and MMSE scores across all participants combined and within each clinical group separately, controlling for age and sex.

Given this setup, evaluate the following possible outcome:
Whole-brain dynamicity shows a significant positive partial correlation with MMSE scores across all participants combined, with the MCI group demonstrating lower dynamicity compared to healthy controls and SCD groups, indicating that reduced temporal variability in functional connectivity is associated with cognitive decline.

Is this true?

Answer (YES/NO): NO